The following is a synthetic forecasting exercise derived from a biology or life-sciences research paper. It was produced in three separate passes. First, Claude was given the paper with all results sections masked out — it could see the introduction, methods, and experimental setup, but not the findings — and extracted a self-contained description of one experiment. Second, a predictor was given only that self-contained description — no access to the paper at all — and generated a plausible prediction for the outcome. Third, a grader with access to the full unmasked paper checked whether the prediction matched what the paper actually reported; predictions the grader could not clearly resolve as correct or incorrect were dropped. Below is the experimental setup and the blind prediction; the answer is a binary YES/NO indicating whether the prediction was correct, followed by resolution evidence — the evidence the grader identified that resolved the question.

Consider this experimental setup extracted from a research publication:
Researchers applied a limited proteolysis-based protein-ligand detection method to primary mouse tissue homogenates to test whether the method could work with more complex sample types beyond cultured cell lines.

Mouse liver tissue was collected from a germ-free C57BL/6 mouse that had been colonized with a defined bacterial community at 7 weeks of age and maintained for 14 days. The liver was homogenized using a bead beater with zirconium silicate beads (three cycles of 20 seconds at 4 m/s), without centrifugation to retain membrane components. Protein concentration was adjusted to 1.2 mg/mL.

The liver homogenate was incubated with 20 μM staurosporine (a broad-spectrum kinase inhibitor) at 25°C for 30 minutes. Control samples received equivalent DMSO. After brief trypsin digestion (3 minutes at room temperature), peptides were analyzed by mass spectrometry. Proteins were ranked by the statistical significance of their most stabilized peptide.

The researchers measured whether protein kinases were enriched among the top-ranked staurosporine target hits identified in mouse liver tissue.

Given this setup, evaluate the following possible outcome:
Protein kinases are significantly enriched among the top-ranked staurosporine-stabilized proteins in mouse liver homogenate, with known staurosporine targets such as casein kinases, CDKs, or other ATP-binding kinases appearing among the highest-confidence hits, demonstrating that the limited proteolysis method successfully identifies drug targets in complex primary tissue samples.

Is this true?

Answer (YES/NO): YES